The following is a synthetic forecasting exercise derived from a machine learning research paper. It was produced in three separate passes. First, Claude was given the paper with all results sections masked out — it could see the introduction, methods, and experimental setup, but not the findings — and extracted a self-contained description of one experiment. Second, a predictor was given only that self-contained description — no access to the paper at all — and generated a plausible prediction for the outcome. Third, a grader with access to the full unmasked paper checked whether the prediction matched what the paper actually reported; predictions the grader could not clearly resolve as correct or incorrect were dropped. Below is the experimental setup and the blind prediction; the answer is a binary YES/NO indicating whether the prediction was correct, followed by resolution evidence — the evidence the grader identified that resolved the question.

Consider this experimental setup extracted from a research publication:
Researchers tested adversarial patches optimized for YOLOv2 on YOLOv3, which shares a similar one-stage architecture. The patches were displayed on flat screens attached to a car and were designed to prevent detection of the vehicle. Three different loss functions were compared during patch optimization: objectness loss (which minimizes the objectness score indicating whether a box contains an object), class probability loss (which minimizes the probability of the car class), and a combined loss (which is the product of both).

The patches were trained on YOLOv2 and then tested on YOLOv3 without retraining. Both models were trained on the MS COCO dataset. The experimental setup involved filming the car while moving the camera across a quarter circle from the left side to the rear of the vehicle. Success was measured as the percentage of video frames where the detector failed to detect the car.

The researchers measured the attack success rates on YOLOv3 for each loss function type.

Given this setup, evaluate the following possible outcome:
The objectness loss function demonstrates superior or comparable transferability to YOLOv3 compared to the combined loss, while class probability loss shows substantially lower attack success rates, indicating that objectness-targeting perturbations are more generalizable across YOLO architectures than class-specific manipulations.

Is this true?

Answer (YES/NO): NO